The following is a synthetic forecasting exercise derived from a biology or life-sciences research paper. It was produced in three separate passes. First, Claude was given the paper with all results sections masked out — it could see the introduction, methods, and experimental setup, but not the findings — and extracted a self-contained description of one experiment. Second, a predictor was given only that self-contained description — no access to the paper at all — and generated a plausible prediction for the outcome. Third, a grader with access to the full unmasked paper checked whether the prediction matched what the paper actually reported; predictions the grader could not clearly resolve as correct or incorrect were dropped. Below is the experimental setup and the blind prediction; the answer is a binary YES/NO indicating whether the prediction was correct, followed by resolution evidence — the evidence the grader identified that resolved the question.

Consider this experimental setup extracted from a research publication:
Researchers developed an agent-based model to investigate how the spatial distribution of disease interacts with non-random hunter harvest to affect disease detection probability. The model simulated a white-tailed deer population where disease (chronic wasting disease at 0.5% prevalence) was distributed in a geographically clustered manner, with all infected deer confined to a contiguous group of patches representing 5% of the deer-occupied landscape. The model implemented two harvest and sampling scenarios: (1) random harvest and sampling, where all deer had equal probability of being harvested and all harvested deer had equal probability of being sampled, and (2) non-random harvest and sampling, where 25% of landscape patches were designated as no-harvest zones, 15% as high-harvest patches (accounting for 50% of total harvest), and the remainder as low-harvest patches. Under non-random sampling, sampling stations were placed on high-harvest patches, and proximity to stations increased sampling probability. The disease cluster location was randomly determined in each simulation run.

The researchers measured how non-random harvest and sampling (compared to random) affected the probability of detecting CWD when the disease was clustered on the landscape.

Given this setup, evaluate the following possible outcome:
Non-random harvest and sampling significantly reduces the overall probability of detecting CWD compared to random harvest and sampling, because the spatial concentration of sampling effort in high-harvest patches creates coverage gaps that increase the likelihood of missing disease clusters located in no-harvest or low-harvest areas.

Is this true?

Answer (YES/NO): NO